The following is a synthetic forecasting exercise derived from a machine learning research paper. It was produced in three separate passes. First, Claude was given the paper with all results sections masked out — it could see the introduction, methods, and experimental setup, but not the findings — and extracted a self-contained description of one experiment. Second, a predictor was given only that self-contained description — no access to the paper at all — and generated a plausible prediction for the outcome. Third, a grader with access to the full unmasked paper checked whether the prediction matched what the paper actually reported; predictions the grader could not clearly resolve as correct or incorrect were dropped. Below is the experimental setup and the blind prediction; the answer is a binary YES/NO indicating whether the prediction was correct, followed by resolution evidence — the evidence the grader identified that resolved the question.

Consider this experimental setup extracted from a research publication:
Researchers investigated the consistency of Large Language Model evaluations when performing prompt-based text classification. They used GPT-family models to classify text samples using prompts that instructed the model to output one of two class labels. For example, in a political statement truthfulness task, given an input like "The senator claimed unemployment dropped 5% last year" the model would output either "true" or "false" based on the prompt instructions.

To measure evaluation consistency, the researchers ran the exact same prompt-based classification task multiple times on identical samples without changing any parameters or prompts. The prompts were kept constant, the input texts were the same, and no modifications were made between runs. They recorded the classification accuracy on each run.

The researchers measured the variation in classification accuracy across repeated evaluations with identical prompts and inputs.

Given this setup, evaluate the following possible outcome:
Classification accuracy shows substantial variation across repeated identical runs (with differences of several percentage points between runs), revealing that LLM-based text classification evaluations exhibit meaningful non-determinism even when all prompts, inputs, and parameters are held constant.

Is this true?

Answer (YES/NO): YES